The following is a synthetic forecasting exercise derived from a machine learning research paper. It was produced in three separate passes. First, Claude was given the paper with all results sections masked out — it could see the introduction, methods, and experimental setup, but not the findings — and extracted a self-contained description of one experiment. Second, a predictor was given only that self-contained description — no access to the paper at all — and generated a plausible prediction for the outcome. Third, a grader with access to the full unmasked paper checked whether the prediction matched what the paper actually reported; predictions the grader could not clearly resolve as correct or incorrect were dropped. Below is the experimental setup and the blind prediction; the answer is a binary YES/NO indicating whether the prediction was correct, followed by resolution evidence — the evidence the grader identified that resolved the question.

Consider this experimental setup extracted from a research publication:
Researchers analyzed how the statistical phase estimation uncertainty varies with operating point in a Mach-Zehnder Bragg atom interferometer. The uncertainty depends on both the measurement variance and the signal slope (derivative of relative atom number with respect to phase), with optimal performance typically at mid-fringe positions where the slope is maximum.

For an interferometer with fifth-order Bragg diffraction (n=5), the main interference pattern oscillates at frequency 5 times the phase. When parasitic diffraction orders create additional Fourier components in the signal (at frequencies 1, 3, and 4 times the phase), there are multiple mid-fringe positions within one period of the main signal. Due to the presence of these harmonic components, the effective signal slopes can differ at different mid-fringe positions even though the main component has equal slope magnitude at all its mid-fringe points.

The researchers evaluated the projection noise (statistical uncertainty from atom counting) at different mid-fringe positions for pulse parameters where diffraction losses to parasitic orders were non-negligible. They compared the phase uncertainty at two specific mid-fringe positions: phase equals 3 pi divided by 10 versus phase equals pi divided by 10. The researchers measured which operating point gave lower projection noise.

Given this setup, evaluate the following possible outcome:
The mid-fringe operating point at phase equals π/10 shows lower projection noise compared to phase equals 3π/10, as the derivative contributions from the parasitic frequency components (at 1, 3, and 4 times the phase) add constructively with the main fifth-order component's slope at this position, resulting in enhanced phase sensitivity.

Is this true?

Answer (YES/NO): NO